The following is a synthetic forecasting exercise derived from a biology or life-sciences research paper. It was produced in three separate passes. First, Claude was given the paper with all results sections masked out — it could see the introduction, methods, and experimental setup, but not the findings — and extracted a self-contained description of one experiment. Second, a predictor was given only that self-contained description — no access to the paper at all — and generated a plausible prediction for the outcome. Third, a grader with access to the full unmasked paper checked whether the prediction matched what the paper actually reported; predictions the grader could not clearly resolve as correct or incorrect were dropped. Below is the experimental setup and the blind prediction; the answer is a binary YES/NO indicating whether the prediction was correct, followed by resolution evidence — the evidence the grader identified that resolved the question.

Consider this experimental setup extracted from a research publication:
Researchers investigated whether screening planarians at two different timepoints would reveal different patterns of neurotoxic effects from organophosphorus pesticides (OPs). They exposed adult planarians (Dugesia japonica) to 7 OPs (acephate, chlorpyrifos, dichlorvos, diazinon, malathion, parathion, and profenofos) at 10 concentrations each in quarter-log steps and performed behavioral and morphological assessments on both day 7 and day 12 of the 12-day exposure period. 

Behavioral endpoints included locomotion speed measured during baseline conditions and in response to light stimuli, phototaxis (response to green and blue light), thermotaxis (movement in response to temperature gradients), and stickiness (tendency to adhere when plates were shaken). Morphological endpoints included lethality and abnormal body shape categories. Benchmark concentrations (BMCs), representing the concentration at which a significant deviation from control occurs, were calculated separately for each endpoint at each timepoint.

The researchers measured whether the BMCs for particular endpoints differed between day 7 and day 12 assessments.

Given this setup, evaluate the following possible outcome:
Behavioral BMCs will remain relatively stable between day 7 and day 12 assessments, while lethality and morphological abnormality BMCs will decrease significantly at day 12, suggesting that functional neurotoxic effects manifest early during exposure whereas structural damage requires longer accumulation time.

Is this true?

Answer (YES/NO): NO